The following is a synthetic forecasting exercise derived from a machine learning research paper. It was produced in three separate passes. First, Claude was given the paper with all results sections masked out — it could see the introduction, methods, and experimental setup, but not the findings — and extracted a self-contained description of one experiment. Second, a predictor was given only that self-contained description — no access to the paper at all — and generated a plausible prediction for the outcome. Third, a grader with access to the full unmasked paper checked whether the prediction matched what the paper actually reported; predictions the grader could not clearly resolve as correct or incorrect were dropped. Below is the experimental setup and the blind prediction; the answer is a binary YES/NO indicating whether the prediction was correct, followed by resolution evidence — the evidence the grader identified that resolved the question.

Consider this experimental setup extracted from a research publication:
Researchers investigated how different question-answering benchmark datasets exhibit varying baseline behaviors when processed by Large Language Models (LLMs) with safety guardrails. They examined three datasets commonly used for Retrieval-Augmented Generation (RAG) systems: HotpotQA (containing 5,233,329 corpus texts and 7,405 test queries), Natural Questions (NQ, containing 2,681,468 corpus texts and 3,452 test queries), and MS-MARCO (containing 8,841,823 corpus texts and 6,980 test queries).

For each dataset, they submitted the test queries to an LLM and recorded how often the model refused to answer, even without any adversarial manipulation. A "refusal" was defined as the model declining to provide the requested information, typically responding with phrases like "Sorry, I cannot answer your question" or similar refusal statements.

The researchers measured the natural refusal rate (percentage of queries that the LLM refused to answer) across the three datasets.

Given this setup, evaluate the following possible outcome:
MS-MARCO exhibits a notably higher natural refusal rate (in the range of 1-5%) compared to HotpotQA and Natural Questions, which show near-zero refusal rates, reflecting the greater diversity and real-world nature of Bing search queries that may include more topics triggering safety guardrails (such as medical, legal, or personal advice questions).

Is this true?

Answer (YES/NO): NO